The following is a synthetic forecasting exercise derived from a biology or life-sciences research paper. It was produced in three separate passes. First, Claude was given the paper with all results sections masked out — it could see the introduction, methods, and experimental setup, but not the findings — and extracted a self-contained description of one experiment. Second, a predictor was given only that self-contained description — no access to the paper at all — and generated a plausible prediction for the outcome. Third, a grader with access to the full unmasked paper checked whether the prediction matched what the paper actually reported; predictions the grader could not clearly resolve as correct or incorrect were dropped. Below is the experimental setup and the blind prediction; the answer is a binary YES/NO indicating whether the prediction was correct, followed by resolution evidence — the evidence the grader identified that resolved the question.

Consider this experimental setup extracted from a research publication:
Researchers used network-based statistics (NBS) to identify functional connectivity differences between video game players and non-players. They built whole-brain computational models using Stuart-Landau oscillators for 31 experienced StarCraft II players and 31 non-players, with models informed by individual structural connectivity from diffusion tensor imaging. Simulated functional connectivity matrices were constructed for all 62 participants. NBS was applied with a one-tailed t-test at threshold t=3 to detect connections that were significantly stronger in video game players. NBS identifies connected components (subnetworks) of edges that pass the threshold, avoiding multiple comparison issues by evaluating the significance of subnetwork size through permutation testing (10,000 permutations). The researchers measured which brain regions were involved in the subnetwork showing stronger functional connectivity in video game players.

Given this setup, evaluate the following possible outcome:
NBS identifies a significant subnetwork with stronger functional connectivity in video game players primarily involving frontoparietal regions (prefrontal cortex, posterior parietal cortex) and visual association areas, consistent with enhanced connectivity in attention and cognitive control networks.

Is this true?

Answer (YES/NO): NO